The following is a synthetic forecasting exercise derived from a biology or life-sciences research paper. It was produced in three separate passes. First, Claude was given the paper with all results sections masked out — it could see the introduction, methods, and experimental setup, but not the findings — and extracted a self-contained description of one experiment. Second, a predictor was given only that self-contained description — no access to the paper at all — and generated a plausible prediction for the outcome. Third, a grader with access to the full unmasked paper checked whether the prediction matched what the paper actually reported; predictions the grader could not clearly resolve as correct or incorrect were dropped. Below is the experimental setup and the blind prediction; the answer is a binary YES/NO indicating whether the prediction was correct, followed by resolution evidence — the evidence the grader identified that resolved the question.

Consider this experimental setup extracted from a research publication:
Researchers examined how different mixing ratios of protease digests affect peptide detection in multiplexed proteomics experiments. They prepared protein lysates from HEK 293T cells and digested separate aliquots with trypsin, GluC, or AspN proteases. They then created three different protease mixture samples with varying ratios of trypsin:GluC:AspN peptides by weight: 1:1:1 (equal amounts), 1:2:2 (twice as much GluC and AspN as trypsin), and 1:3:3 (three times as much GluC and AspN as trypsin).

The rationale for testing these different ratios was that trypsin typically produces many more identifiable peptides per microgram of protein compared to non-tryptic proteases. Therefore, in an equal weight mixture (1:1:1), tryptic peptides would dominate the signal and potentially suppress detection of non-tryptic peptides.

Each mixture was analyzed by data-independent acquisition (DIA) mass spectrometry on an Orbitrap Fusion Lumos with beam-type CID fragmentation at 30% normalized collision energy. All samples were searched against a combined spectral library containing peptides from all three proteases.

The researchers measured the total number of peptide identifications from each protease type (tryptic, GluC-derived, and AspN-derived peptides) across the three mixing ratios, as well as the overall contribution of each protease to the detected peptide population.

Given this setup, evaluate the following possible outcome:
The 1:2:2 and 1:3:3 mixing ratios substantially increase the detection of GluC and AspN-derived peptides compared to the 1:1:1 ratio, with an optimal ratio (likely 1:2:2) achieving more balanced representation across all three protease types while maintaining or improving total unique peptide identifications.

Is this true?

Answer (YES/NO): NO